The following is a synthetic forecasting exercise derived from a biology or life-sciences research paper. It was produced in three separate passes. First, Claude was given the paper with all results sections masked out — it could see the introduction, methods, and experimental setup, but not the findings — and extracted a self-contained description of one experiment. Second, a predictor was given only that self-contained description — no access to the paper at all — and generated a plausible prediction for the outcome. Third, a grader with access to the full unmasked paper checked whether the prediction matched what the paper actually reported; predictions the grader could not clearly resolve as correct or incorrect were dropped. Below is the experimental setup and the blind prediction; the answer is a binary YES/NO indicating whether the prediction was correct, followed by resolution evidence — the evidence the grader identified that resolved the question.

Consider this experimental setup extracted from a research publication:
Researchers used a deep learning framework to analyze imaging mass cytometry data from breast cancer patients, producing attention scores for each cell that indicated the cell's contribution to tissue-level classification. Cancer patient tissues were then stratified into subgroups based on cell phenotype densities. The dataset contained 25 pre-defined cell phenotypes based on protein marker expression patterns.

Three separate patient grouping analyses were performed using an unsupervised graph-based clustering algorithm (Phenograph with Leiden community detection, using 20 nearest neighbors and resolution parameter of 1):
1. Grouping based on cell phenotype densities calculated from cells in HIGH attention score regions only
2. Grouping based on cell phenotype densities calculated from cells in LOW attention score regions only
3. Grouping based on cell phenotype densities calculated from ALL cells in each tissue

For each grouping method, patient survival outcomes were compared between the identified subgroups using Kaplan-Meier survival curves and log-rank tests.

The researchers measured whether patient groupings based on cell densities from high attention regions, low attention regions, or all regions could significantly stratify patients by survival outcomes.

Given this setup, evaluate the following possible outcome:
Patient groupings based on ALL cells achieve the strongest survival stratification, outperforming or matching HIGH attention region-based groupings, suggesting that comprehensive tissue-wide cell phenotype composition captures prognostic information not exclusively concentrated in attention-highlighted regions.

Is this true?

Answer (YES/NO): NO